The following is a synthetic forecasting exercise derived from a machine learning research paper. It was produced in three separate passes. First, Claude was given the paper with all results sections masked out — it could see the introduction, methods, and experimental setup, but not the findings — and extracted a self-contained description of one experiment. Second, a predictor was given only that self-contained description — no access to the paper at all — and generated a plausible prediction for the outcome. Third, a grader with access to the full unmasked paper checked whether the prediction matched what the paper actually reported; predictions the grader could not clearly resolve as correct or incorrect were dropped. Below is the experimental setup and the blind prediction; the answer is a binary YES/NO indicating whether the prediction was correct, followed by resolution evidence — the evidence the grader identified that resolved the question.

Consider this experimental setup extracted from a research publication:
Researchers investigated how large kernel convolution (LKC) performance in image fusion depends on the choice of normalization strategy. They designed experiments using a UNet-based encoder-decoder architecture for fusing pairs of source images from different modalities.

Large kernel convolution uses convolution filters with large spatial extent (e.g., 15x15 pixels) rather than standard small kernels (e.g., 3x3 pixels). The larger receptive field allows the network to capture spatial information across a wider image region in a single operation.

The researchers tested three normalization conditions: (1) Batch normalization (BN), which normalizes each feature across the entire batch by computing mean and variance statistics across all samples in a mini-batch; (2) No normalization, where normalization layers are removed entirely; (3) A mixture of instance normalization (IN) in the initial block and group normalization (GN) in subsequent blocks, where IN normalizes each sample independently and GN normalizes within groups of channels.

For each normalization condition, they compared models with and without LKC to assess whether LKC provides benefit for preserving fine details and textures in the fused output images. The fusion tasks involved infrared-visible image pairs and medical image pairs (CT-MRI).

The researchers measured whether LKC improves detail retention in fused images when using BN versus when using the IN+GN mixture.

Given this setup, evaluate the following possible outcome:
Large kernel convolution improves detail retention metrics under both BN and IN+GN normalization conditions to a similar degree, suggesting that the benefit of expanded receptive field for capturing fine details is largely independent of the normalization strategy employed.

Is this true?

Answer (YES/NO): NO